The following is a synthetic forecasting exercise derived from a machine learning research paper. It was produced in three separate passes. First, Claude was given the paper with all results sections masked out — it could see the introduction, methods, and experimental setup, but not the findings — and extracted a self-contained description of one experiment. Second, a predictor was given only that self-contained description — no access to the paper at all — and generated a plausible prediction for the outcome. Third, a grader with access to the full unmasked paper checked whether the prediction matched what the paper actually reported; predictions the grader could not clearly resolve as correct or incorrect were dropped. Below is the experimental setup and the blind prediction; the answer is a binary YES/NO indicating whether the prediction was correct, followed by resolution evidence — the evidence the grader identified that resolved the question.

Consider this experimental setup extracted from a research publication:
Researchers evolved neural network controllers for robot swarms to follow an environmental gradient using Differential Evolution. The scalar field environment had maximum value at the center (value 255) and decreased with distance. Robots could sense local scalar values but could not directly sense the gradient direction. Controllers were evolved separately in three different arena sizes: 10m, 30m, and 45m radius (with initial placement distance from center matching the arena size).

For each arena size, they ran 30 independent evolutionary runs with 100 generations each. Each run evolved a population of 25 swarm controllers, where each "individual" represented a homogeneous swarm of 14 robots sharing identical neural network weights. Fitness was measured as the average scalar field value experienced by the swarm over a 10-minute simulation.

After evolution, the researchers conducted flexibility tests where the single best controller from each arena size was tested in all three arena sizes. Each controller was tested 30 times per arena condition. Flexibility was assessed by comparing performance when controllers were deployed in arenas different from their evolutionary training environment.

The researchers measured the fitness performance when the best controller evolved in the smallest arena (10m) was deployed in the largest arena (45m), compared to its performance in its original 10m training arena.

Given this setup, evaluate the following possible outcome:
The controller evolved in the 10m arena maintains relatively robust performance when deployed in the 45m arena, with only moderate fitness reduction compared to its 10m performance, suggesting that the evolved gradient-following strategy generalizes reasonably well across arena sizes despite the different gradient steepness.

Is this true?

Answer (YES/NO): NO